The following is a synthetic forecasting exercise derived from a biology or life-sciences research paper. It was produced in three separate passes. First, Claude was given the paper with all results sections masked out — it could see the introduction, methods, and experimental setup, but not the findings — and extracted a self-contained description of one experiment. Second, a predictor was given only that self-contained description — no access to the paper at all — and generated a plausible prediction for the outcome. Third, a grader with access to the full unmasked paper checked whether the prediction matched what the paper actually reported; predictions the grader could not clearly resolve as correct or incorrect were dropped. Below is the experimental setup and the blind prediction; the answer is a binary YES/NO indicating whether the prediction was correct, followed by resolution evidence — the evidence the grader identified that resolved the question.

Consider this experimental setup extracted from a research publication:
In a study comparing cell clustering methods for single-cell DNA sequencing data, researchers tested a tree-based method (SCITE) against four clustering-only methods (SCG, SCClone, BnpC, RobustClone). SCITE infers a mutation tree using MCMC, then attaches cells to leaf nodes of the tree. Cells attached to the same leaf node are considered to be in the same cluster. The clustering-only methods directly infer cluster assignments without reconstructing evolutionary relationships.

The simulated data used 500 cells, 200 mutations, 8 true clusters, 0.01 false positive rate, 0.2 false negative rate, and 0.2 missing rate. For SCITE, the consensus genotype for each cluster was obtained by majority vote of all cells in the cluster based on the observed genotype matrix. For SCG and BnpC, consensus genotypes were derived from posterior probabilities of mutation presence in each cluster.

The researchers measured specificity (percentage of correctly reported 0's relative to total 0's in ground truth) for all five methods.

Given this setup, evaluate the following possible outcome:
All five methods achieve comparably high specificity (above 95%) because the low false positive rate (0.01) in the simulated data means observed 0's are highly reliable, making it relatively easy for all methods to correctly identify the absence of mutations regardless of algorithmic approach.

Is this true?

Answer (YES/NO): NO